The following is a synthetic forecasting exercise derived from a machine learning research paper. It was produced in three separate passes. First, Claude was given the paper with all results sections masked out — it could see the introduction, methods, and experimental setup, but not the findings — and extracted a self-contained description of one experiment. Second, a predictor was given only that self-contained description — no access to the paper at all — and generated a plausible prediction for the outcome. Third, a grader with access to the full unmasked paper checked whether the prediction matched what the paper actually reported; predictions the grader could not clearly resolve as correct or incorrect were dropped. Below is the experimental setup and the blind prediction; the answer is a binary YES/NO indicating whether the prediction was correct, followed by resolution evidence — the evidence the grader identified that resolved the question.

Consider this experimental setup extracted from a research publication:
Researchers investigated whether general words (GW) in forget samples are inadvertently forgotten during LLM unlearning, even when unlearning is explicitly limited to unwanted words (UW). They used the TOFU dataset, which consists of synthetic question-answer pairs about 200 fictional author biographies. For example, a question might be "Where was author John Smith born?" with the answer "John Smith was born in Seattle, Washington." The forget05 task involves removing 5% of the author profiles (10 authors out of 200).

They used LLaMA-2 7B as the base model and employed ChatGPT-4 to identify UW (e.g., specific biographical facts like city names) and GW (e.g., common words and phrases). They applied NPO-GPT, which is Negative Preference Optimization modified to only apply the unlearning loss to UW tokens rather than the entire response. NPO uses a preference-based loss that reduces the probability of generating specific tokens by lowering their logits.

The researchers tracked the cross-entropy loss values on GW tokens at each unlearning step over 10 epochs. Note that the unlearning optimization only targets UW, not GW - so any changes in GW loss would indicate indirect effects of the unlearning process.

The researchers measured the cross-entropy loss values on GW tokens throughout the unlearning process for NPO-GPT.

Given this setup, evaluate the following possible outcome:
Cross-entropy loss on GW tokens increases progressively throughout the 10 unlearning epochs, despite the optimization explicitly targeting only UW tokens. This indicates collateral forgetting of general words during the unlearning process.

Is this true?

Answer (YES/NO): YES